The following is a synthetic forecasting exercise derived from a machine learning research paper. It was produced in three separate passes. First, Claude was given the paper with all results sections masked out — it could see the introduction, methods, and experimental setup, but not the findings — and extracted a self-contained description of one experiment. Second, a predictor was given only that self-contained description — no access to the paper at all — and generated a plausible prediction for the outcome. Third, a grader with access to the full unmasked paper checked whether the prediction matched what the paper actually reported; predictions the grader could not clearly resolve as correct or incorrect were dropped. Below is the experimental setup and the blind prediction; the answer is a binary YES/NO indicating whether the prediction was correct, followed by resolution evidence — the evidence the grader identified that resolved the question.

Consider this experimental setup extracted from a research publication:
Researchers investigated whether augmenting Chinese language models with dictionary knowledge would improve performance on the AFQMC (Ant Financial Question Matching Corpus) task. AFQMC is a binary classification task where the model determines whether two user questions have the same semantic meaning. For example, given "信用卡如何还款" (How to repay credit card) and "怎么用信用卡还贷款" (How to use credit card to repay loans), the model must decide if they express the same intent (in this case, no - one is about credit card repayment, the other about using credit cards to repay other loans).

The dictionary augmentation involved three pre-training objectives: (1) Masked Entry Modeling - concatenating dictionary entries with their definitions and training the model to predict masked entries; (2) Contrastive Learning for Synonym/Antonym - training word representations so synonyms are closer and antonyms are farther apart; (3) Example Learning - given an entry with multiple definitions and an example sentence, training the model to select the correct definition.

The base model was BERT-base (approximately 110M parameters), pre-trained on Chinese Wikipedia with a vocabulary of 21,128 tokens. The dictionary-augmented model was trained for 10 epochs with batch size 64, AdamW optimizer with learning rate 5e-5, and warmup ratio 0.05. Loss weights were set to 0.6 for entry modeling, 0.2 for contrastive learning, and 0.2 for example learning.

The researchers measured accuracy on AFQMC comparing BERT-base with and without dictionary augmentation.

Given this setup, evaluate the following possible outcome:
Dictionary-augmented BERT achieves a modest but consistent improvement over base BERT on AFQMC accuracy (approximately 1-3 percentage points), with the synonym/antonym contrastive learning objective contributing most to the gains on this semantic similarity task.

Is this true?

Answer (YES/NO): NO